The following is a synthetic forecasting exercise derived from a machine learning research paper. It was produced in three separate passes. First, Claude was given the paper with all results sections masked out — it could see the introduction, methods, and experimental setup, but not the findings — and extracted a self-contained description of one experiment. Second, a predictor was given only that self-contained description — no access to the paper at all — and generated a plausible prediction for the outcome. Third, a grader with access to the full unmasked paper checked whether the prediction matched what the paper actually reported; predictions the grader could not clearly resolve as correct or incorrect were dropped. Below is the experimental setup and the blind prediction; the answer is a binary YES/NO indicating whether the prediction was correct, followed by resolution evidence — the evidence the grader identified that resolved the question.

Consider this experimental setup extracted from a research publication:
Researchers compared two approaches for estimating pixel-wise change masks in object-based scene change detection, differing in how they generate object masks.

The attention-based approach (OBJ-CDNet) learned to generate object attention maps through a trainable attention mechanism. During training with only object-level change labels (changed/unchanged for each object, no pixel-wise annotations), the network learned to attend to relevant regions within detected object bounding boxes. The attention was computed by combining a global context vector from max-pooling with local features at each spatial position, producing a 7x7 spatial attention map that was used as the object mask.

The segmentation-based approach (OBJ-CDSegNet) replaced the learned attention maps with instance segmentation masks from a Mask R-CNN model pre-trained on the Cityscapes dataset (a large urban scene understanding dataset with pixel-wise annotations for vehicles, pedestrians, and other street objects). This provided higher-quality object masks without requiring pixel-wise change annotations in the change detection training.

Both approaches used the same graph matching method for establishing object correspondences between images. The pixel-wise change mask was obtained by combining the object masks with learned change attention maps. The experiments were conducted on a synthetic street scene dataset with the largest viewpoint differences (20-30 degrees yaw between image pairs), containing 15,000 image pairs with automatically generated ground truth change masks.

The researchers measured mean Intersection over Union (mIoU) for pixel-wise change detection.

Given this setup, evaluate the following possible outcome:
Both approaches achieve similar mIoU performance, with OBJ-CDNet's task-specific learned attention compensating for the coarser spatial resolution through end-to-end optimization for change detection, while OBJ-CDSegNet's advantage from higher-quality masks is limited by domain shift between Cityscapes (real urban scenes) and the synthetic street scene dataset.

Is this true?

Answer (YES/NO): NO